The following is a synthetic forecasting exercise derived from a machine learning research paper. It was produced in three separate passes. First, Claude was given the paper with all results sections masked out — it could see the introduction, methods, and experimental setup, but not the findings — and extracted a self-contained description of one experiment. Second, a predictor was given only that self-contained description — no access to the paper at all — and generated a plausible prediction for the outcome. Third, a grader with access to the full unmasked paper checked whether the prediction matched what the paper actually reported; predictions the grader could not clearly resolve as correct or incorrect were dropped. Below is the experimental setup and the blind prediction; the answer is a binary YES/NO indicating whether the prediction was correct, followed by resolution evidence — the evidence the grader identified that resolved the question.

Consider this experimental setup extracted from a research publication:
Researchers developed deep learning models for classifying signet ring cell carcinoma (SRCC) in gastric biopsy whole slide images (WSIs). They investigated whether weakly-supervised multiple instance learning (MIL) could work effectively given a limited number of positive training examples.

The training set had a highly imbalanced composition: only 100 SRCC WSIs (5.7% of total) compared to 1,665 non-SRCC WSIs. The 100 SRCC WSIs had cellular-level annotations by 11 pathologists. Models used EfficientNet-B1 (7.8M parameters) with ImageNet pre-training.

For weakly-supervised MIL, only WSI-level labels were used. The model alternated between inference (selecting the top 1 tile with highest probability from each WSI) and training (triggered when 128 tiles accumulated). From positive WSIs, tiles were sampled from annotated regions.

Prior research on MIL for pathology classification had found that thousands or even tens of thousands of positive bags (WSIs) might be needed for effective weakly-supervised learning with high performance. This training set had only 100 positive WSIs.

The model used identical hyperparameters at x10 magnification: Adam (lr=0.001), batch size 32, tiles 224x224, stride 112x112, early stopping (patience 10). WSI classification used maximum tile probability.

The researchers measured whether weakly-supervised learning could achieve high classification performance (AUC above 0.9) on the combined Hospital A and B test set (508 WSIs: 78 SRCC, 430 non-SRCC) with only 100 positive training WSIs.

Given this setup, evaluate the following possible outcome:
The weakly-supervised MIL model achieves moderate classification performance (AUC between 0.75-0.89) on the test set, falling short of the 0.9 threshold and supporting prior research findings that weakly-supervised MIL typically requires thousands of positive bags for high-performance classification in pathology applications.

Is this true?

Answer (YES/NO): NO